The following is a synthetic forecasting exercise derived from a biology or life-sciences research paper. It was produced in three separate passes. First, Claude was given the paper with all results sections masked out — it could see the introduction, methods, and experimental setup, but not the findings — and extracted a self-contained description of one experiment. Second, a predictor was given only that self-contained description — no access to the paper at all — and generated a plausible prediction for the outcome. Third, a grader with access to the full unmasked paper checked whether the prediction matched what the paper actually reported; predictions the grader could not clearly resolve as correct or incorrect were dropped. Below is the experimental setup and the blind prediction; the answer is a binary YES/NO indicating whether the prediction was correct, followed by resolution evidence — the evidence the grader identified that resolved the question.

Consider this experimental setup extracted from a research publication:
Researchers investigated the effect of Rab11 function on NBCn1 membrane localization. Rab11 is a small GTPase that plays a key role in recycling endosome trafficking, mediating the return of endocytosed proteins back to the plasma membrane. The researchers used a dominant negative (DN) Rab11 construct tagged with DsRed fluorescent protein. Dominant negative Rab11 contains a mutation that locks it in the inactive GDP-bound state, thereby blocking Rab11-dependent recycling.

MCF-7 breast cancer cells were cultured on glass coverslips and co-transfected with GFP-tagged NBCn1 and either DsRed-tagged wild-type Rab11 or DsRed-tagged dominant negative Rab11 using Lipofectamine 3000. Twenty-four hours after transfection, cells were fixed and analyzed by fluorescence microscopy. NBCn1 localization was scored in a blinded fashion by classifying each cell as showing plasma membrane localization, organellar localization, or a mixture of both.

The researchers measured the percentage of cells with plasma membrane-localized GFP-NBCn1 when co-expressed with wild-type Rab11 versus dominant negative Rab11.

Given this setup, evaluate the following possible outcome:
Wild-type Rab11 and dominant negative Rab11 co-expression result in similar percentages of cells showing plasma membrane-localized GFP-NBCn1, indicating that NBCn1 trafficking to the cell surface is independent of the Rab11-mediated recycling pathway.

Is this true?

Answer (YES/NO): NO